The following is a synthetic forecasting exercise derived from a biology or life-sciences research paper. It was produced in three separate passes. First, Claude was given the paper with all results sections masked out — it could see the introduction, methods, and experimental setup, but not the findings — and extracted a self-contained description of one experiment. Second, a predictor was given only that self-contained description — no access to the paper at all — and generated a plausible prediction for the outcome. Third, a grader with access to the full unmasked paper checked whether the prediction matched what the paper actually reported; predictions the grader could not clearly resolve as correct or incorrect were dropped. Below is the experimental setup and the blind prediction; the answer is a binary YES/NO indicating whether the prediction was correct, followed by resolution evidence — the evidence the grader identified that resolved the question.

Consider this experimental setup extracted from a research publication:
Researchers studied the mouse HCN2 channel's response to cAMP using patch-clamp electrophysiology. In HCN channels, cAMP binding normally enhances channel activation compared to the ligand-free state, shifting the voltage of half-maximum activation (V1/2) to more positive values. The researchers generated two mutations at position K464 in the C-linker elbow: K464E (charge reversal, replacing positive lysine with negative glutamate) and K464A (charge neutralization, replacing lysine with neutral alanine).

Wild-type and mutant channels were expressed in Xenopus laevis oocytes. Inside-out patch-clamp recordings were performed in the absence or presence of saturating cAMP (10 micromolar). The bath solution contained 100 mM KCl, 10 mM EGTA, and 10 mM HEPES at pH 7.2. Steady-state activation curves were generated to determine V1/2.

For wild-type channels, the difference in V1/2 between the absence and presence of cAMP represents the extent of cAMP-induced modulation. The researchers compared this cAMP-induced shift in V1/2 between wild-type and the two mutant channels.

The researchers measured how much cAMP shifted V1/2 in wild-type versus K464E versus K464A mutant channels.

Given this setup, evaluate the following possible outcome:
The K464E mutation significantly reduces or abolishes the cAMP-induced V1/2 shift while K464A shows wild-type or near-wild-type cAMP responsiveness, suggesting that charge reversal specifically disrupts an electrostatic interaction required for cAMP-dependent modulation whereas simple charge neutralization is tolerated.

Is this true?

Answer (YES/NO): YES